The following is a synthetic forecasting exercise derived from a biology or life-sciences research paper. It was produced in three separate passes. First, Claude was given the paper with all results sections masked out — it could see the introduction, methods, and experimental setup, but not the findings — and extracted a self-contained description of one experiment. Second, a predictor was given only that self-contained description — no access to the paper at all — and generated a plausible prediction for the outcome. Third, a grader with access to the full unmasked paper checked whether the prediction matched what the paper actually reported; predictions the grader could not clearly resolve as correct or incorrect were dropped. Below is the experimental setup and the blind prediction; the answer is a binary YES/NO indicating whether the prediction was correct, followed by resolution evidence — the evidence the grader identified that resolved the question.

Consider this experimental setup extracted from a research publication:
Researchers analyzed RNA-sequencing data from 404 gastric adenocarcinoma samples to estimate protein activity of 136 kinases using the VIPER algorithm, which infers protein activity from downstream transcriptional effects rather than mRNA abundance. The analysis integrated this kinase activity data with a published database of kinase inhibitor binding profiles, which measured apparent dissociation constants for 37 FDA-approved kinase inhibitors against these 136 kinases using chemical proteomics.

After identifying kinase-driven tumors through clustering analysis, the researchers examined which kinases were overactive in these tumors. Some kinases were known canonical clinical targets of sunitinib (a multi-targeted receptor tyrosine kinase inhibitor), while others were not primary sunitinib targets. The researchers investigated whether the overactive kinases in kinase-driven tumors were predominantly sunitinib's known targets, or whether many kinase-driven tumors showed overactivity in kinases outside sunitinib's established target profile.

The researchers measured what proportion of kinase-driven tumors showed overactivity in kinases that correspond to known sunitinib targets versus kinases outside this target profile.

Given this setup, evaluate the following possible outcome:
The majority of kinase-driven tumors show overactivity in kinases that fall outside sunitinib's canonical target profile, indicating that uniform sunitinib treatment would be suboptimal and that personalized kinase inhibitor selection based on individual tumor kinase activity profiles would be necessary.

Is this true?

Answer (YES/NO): NO